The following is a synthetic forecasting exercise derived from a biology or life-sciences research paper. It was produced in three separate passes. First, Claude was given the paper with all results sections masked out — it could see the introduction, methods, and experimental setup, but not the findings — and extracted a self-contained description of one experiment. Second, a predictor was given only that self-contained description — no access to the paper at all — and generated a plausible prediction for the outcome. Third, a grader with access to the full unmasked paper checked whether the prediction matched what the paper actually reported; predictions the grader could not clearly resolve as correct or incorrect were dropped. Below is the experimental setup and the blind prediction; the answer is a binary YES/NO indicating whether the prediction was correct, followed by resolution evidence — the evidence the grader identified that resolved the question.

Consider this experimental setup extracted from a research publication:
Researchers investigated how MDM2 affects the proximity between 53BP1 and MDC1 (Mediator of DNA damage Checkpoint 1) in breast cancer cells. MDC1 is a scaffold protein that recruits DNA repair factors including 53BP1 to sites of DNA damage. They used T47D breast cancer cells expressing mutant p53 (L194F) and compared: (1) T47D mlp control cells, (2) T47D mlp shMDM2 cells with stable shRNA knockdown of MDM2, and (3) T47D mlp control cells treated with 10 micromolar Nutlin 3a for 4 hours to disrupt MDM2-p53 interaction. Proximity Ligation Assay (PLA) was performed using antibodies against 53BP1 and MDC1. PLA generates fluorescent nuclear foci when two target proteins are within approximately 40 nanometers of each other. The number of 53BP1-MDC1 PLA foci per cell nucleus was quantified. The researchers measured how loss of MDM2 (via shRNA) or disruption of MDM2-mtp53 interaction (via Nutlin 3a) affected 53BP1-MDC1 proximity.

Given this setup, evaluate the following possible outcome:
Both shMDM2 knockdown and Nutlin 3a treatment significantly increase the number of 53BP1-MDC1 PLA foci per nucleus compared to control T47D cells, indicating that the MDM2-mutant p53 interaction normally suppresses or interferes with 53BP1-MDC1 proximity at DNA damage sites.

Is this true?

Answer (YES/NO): NO